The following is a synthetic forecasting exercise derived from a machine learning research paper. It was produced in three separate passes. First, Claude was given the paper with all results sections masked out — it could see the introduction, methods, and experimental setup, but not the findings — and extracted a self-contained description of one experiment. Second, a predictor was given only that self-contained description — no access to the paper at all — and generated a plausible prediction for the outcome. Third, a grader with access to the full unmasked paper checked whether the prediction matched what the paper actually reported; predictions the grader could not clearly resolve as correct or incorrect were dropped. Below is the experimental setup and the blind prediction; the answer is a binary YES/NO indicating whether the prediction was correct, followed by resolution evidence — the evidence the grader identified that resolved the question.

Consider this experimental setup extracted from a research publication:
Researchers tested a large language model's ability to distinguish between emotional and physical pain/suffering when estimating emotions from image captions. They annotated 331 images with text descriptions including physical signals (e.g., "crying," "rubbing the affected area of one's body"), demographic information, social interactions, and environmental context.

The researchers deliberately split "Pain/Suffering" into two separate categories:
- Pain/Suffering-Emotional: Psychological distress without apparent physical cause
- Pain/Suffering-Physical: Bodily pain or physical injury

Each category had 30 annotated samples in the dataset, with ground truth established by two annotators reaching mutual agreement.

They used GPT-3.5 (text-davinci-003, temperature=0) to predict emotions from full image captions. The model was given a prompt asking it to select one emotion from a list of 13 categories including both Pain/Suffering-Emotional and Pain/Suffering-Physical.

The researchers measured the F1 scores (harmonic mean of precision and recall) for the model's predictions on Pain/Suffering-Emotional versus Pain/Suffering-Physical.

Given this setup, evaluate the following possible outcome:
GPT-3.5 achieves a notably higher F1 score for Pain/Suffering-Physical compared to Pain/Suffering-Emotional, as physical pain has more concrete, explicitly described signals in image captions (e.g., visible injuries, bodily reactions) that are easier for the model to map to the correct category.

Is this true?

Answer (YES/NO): YES